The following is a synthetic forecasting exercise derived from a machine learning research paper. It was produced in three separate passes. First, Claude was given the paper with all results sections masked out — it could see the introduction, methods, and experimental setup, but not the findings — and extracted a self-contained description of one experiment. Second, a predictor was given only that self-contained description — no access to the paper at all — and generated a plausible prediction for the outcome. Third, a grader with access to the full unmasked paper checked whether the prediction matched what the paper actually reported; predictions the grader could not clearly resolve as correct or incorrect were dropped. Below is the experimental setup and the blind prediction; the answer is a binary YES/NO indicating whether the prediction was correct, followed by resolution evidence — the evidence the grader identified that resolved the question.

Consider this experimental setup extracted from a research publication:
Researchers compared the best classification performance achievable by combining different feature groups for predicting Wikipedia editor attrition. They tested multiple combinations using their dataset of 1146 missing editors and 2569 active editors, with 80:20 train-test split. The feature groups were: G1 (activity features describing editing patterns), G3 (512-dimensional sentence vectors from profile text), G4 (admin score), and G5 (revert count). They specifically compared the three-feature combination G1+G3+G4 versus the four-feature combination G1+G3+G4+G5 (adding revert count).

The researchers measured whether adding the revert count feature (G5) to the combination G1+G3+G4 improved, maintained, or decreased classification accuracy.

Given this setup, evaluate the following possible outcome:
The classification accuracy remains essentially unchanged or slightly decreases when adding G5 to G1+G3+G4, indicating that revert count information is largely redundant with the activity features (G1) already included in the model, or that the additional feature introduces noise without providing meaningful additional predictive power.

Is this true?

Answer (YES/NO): YES